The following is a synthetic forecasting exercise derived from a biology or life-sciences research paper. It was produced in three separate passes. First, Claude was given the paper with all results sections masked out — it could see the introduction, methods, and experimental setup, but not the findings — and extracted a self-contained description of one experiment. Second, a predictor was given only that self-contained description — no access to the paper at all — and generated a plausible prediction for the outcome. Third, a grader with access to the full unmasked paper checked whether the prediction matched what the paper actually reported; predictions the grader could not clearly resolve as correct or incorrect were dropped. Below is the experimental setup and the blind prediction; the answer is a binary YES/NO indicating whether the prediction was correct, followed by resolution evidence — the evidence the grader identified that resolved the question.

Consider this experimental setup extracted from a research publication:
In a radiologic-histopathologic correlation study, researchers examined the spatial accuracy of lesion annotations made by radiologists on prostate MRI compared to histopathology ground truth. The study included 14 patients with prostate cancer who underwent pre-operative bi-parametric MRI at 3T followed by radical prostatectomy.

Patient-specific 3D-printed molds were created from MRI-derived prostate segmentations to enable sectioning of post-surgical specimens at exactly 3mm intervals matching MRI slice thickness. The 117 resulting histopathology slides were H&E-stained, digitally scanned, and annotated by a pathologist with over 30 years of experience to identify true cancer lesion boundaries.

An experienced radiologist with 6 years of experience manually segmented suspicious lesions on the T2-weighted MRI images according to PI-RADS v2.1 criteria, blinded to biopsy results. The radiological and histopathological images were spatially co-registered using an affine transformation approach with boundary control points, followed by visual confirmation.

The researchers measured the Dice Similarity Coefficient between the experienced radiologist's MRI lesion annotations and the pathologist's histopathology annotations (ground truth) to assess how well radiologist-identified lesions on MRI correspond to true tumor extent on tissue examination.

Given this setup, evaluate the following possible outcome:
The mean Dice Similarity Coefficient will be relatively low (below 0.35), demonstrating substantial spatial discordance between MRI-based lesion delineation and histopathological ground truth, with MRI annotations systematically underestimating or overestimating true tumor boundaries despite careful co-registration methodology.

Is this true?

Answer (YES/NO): YES